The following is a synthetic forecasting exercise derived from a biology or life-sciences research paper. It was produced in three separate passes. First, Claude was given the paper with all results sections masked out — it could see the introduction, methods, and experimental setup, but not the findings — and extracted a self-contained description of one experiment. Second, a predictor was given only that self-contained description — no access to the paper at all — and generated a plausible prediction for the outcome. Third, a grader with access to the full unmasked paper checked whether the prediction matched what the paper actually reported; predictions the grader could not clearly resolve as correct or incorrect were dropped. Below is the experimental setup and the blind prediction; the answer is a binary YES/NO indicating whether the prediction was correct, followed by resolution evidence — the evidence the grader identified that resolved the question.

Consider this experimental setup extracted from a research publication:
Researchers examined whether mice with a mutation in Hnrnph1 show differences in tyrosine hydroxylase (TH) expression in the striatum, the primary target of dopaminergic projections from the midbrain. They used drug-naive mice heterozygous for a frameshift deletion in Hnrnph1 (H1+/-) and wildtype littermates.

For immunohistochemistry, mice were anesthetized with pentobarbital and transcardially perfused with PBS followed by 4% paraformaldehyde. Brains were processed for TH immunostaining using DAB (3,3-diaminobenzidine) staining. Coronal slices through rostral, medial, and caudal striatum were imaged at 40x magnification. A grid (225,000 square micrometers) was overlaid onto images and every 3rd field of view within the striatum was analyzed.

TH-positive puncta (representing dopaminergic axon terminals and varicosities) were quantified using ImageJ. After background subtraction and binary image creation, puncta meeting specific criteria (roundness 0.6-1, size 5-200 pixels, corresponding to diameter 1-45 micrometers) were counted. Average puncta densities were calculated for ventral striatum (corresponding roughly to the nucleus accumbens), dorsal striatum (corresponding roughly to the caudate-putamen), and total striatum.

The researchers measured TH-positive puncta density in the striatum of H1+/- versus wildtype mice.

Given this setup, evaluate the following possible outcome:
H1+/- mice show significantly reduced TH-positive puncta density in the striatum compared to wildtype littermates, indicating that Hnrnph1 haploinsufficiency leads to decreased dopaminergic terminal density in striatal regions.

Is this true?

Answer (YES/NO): NO